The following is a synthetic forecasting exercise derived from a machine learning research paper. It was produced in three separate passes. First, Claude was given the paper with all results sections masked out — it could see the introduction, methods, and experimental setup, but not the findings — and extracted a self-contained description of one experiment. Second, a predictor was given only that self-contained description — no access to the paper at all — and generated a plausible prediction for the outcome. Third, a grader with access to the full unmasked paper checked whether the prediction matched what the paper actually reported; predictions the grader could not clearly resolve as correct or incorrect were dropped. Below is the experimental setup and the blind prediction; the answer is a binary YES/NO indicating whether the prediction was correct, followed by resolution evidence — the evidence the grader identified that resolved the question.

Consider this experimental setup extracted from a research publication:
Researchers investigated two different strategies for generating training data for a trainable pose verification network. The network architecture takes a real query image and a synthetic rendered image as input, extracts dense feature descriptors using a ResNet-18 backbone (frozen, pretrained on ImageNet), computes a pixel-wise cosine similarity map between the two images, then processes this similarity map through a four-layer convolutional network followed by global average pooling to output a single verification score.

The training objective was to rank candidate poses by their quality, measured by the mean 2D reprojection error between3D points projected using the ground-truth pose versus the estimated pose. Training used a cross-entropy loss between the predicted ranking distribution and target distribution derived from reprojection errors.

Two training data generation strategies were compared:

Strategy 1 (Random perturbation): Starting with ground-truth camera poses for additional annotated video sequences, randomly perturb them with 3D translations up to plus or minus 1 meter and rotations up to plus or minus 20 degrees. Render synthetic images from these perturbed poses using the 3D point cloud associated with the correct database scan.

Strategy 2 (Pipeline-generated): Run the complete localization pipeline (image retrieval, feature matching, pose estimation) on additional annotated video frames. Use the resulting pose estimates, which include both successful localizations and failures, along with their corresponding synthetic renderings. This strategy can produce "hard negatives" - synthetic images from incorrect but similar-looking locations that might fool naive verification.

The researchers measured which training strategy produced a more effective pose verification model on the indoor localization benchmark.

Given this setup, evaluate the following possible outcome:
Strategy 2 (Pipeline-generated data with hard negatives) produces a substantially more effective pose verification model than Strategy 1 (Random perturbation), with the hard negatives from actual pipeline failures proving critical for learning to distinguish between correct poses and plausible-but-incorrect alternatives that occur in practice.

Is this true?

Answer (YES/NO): NO